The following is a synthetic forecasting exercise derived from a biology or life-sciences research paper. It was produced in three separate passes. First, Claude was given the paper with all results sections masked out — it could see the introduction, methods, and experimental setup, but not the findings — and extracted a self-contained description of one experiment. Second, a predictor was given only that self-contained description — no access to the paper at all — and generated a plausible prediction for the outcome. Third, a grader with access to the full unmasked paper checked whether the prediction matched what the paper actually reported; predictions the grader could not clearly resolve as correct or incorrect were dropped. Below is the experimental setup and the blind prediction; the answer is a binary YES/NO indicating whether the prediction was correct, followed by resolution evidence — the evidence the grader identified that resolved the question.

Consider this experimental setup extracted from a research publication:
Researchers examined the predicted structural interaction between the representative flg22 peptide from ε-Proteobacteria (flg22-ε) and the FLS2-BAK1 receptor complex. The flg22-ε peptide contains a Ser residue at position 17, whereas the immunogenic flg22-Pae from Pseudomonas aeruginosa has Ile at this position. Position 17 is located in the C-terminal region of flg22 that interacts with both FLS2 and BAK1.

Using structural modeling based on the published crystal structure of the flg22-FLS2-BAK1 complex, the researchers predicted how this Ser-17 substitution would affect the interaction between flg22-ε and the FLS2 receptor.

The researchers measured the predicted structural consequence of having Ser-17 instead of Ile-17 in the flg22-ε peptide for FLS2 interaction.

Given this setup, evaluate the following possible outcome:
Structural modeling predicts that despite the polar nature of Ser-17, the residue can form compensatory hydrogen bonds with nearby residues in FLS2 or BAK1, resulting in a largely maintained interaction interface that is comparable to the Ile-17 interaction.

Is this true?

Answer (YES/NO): NO